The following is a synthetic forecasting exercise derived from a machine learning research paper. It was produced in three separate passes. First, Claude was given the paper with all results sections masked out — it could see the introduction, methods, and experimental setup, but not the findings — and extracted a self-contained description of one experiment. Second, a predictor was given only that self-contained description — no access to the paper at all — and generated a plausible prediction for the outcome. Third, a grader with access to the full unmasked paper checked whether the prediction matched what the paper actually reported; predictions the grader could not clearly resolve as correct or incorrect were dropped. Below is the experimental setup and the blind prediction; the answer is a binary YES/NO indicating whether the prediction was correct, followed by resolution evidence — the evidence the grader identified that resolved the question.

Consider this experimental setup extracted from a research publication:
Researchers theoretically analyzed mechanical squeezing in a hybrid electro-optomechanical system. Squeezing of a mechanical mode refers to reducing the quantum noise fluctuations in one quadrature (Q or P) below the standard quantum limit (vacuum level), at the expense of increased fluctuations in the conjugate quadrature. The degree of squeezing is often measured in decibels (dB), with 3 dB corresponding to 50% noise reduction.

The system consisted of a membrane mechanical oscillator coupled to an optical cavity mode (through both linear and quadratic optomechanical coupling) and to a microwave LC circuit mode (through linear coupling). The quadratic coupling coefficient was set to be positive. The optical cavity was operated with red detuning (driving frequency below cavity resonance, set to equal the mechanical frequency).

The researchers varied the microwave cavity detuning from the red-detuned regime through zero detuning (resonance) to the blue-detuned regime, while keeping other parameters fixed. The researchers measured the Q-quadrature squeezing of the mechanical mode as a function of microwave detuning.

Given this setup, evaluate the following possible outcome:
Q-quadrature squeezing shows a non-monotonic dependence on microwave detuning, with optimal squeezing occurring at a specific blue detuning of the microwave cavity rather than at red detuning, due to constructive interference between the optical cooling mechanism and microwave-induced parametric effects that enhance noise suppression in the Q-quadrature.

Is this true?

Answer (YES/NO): NO